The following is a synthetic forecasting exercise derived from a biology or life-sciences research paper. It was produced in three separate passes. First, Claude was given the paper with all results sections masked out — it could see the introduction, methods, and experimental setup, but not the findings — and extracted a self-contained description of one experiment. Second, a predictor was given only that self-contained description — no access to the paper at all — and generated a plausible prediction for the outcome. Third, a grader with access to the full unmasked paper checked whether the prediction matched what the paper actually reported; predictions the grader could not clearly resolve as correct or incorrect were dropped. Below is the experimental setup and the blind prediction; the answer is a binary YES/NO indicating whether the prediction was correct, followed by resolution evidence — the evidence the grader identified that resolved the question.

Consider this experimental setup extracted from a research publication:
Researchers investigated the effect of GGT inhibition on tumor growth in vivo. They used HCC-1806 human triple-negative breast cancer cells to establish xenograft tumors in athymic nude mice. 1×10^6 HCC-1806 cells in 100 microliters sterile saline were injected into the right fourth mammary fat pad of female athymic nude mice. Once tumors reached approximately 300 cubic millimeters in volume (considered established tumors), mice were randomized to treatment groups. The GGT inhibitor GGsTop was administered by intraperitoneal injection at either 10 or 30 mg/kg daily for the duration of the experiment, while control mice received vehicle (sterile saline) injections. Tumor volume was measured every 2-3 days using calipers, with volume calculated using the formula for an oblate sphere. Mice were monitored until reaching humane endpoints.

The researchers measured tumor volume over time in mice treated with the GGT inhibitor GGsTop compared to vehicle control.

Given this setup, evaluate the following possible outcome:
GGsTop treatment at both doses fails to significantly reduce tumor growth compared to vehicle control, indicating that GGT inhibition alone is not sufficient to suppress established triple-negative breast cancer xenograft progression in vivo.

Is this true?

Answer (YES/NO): NO